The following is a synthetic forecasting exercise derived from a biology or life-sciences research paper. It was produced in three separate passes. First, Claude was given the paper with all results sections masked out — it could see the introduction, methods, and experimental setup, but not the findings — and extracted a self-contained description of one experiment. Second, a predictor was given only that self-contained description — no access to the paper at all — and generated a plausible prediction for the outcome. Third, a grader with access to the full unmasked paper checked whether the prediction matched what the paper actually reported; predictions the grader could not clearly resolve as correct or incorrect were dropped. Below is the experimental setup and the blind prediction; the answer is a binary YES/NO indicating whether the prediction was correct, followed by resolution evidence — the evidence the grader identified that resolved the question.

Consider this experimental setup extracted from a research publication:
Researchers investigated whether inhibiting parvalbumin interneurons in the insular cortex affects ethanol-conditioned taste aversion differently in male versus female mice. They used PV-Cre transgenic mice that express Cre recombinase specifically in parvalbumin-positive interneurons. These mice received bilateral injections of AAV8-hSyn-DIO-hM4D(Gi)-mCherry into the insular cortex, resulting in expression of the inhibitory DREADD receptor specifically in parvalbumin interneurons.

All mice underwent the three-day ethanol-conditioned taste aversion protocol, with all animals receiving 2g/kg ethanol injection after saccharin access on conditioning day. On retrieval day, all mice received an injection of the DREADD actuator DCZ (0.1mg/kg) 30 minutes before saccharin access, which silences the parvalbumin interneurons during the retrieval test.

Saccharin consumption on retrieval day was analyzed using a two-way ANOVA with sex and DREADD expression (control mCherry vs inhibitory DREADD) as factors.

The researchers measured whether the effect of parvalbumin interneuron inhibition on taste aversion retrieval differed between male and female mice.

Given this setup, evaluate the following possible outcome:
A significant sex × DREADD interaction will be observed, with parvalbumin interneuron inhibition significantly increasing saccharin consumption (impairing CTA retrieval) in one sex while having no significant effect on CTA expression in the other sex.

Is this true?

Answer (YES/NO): YES